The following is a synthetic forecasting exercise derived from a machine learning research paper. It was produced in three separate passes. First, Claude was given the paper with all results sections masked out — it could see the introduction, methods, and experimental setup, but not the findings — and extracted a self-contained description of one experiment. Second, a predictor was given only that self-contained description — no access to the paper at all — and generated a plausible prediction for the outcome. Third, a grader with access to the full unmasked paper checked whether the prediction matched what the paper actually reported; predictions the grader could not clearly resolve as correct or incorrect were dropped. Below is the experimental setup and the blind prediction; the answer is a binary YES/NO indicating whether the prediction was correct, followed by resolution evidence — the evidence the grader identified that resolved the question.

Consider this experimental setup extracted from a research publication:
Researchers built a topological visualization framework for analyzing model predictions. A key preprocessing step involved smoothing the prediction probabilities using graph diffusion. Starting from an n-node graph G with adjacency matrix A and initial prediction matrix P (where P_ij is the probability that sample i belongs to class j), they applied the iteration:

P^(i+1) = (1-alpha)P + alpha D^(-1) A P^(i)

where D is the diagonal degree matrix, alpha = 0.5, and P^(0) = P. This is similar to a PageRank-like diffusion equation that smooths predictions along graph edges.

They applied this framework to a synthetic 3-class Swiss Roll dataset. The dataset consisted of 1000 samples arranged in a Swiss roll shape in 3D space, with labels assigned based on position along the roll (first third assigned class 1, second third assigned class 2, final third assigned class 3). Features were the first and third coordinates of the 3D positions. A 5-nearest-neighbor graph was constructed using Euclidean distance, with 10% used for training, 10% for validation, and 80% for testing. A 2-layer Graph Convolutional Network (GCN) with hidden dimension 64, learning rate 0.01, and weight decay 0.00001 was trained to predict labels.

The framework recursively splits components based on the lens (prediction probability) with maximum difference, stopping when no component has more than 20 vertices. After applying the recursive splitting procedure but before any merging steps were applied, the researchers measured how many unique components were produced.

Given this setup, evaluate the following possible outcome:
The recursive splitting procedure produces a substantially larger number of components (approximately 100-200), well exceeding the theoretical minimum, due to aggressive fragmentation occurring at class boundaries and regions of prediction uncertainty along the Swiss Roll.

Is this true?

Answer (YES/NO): NO